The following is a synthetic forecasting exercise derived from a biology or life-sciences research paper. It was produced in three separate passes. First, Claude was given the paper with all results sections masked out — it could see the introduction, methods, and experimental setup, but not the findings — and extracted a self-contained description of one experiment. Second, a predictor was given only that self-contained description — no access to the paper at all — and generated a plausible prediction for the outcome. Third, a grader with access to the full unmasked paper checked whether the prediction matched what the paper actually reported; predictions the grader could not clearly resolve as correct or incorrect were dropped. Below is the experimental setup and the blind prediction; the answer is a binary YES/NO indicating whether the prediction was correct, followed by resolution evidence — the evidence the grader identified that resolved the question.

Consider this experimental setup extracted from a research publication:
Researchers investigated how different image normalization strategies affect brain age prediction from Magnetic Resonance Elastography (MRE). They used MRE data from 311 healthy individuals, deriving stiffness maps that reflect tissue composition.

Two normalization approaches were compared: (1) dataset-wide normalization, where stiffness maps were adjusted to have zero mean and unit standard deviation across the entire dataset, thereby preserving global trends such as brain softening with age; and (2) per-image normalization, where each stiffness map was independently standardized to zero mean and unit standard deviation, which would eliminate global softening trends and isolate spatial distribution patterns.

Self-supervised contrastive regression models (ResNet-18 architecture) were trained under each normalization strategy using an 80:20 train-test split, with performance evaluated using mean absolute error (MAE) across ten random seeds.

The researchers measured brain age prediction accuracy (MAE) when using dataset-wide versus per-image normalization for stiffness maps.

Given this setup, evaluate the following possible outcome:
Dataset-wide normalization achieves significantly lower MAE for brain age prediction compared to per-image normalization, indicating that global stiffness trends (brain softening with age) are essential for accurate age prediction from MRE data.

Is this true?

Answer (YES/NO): NO